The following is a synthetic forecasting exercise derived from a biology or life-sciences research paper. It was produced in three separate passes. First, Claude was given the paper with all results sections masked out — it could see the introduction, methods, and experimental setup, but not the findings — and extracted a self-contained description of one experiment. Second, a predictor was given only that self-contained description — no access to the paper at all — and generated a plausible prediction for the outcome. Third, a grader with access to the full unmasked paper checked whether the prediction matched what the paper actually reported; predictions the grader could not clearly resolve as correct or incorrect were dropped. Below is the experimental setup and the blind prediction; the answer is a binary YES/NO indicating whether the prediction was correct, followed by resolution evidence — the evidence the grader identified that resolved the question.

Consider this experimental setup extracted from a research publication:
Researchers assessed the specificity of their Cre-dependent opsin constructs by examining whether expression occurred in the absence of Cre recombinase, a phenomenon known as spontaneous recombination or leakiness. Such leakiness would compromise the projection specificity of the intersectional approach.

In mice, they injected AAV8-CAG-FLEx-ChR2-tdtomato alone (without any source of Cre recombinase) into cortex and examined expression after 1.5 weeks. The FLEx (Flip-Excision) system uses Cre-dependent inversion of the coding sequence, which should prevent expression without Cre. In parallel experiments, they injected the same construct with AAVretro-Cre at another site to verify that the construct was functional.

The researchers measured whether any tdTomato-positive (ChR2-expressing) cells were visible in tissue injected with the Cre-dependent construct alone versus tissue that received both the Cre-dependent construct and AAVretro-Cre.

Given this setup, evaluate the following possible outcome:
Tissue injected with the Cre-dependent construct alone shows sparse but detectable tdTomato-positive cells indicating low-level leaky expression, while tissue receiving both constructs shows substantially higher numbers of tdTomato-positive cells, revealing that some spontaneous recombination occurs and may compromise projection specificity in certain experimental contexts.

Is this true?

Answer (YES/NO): NO